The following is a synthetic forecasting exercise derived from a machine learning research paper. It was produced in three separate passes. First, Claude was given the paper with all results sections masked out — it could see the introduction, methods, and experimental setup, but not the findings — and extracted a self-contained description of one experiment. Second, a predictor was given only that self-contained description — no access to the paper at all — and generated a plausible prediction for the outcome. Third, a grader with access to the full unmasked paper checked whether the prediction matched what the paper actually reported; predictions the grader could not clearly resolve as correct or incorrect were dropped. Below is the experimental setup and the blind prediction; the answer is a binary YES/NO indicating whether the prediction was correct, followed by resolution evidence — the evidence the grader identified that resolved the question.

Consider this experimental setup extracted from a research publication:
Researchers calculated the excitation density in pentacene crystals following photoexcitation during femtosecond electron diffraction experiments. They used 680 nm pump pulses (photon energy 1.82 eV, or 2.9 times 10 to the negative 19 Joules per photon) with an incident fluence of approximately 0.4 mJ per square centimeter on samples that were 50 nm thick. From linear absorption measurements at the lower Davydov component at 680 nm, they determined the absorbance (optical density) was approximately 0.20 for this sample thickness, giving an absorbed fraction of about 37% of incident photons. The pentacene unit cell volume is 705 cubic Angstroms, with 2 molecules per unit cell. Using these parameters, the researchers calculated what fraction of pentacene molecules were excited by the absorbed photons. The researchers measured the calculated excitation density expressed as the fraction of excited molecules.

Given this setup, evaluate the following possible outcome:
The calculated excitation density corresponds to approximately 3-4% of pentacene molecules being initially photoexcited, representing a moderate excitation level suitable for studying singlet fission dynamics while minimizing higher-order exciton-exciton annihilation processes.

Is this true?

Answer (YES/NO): YES